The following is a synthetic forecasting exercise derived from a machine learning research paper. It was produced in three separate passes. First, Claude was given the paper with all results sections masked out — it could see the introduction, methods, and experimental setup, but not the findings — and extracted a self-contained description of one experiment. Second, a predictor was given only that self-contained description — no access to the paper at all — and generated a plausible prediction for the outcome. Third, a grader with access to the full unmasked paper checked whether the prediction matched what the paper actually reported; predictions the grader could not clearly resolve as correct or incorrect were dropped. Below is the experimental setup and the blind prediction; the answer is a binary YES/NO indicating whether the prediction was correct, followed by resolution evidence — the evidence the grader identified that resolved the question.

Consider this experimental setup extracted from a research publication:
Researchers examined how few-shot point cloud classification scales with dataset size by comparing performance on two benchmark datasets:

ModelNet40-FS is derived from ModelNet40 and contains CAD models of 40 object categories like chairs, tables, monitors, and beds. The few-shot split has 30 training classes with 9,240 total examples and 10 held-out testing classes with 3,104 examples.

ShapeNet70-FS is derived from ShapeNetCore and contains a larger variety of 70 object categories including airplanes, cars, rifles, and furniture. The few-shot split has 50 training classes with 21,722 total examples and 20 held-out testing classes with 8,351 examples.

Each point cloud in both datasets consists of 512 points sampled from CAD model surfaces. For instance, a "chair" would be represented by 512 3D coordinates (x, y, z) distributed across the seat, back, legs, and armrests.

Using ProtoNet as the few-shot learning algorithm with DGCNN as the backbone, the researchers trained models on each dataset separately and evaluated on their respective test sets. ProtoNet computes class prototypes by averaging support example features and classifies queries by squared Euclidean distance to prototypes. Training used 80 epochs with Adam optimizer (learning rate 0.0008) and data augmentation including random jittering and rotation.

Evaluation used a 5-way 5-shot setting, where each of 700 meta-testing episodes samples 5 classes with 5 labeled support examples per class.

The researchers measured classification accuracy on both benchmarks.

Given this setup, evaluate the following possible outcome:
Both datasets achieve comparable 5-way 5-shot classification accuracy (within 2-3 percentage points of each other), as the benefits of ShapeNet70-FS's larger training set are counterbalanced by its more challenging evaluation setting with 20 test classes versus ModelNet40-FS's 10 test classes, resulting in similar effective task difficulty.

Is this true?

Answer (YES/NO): NO